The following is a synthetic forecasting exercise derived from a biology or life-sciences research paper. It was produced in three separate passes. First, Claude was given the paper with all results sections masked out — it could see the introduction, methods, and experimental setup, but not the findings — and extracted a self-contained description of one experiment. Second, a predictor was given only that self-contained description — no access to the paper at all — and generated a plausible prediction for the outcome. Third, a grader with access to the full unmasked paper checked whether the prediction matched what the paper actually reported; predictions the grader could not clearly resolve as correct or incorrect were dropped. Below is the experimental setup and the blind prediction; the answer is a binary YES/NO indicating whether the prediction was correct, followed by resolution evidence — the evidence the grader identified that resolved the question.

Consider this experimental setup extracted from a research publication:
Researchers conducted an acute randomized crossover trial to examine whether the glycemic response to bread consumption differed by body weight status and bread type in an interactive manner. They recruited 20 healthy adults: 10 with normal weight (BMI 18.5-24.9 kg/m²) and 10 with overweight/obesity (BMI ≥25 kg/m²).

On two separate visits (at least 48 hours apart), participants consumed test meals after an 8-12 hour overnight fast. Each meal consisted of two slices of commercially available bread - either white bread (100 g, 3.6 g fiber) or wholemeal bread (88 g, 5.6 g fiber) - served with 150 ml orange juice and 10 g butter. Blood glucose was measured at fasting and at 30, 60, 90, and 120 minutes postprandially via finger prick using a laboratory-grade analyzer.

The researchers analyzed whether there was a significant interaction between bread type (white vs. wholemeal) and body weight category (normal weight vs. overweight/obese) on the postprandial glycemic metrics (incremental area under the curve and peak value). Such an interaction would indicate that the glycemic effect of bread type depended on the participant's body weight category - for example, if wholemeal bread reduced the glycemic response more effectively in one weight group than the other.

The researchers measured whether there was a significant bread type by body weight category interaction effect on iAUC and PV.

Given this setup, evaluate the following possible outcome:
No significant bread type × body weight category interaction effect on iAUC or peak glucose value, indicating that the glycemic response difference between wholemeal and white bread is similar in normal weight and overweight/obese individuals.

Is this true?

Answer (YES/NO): YES